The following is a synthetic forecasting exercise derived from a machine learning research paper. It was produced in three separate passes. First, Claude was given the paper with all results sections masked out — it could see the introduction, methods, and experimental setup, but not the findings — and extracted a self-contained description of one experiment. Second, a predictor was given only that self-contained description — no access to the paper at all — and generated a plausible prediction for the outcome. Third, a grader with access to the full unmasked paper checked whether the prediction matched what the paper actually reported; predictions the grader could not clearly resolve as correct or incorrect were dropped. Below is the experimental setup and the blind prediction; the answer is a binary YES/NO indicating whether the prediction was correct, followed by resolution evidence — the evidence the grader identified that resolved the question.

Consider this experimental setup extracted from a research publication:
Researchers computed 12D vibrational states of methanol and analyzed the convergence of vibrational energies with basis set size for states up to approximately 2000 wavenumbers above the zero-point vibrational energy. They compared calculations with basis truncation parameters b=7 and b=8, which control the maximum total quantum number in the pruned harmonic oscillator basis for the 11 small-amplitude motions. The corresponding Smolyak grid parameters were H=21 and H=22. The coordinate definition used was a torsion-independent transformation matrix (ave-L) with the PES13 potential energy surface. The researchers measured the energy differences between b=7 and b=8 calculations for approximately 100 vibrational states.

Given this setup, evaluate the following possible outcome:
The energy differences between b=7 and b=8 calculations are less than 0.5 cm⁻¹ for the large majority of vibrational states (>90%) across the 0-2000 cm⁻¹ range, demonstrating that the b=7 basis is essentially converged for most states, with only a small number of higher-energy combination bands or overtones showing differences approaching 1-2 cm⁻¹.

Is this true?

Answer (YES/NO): NO